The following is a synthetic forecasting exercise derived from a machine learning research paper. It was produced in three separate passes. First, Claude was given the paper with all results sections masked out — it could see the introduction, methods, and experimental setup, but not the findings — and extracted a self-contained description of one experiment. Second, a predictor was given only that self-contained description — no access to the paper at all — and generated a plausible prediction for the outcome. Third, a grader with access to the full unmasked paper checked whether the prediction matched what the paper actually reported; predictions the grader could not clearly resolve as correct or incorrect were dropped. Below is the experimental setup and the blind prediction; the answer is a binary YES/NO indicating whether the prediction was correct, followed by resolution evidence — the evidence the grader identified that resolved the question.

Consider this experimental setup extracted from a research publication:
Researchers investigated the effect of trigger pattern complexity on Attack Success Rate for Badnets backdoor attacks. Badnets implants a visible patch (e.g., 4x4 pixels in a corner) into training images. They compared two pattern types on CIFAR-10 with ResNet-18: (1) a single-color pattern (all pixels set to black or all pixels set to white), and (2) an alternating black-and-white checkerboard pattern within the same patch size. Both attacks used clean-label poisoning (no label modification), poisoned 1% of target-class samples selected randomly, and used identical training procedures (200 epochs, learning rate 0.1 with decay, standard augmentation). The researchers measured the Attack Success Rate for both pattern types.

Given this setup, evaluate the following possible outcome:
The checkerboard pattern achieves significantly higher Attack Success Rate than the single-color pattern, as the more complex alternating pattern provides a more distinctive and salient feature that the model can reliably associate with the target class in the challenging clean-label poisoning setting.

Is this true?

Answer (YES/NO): YES